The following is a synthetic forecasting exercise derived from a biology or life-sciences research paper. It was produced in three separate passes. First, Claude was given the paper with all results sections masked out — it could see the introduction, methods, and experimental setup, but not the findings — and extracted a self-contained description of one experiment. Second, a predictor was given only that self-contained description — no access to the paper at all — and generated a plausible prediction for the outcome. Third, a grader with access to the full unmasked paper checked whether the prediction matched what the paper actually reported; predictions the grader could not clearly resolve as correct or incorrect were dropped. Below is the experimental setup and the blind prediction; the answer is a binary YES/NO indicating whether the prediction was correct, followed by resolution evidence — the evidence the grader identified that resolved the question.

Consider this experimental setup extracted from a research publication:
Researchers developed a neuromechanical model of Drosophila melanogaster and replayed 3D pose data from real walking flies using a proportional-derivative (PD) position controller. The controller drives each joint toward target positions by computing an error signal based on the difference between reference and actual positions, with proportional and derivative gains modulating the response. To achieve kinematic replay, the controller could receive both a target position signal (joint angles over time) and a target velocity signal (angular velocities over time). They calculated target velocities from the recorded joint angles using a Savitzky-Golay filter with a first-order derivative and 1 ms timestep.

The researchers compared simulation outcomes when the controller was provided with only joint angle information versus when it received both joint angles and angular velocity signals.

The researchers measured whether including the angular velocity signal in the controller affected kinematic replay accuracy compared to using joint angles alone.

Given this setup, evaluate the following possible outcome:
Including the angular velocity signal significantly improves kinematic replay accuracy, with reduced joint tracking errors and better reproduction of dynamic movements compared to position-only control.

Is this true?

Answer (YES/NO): NO